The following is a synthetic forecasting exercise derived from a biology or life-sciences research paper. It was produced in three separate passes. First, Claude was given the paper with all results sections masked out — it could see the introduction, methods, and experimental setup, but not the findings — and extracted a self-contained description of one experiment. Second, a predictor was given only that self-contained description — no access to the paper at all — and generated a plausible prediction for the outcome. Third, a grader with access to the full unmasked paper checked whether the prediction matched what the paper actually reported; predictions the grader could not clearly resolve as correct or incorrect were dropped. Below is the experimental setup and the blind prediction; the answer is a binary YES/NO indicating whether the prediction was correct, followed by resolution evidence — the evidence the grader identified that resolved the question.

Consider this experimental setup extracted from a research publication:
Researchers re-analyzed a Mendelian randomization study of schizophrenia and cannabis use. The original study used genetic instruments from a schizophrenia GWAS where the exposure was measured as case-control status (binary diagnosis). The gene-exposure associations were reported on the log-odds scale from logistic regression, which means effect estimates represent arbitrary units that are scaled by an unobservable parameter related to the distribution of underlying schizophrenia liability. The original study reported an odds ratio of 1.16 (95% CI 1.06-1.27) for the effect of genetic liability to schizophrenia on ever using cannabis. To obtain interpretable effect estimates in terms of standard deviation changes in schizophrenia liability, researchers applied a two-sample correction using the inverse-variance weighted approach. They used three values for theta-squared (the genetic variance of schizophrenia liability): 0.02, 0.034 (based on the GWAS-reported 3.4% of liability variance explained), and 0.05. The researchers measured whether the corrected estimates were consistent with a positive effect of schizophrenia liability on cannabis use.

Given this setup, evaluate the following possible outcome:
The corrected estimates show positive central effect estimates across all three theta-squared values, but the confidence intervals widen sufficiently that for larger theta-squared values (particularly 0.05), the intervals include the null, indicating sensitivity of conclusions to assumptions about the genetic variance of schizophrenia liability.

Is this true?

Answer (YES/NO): NO